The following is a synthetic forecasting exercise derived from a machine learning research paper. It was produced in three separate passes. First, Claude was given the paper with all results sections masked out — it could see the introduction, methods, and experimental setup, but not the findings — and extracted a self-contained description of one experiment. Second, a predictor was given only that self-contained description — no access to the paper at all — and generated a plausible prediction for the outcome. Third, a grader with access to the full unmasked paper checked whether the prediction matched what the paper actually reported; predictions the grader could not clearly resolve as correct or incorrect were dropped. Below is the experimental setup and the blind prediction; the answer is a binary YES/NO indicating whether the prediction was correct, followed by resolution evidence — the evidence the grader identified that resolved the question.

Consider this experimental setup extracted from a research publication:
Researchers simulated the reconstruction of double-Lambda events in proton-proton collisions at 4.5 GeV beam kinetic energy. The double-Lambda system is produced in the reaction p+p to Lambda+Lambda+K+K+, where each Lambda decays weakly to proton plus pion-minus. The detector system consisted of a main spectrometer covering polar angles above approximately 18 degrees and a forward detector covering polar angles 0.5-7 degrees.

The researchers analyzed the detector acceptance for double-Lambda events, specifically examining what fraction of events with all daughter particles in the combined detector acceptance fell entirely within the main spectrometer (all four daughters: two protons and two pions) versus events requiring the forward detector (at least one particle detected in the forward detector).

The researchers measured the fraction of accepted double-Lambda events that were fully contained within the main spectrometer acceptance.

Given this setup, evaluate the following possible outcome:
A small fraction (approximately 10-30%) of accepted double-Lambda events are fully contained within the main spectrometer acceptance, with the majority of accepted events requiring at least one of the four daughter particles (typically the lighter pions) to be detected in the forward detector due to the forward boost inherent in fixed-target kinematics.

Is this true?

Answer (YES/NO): NO